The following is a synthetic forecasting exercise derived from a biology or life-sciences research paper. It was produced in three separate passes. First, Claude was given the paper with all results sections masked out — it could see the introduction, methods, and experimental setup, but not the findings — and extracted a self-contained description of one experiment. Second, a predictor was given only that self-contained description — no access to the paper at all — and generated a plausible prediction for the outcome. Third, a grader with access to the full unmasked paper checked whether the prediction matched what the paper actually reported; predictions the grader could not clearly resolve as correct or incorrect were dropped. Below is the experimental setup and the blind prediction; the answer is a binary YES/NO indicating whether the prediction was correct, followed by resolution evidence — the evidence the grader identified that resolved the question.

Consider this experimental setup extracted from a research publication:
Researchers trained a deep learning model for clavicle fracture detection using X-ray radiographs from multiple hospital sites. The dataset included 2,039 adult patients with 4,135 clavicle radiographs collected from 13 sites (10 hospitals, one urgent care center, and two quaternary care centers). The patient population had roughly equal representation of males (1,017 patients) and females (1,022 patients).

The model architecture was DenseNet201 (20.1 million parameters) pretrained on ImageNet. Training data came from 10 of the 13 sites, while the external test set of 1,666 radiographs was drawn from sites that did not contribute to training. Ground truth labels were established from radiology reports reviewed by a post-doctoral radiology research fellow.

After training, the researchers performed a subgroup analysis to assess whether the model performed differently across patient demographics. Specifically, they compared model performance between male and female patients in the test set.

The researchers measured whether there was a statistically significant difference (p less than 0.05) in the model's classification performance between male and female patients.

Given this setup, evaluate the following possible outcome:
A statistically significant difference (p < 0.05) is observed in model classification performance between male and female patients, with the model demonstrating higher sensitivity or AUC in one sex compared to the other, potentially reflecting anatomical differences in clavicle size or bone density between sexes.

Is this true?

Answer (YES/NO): NO